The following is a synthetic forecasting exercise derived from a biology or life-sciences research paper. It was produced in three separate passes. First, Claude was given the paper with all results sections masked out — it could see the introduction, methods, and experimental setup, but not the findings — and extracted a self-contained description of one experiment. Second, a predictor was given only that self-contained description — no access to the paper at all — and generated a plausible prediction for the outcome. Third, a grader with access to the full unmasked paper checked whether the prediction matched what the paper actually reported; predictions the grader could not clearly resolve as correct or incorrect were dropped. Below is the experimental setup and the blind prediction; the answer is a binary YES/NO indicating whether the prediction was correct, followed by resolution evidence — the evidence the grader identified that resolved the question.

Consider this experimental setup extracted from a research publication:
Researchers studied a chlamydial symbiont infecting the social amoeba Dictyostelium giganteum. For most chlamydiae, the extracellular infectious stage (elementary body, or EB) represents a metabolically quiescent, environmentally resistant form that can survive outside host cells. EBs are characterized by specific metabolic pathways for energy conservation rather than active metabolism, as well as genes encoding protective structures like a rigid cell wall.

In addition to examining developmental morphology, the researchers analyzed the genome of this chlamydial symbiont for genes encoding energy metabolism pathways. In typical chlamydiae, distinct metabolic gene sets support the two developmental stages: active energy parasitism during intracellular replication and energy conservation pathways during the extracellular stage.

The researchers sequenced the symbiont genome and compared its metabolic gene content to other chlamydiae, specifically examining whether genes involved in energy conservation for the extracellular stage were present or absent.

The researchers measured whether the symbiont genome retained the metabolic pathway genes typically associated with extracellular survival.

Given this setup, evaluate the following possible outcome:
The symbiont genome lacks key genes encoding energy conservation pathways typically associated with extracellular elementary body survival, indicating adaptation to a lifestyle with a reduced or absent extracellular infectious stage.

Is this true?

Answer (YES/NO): YES